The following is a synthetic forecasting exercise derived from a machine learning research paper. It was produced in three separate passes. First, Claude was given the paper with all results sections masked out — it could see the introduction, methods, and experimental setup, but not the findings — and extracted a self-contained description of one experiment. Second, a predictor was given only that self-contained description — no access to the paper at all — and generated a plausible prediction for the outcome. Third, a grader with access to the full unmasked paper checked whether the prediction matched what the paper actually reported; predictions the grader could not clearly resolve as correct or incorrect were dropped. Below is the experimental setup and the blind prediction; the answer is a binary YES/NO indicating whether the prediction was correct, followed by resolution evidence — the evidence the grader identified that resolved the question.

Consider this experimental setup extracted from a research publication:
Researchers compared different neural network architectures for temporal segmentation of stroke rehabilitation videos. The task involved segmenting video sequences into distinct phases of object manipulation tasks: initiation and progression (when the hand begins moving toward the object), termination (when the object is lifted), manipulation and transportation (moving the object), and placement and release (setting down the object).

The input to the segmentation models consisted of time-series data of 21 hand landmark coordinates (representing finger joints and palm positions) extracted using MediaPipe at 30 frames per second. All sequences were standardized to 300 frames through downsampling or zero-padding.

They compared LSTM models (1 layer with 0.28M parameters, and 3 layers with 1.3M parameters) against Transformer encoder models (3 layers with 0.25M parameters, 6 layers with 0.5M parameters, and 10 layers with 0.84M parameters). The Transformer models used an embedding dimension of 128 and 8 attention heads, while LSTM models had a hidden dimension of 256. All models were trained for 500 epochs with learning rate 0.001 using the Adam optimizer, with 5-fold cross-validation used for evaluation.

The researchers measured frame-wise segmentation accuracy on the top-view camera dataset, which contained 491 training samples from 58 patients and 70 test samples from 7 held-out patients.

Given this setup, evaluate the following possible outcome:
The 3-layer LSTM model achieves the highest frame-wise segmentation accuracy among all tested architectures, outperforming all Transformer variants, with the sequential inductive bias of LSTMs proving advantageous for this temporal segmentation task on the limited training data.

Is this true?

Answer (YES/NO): NO